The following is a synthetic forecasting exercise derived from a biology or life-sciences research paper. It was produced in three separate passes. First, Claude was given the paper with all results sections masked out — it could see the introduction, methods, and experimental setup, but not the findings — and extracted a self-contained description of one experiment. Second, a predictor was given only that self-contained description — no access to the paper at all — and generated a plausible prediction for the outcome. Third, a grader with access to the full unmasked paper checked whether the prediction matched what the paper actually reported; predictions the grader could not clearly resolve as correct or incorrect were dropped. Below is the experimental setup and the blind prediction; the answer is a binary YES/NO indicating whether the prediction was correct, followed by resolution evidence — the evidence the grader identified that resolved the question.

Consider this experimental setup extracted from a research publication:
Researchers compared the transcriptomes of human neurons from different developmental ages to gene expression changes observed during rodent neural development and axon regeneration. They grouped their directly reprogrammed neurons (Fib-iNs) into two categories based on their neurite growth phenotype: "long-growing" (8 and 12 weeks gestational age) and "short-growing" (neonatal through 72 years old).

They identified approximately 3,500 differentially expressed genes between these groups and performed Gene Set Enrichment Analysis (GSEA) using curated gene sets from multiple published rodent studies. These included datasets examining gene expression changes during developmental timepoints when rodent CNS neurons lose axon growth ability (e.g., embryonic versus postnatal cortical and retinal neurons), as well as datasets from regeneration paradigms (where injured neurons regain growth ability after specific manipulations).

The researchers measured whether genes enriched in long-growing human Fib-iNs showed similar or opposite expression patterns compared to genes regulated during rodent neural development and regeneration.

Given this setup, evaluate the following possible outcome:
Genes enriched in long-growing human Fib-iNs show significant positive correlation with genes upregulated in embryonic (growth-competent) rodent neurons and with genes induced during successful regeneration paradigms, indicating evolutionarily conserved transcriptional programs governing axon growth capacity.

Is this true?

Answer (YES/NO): NO